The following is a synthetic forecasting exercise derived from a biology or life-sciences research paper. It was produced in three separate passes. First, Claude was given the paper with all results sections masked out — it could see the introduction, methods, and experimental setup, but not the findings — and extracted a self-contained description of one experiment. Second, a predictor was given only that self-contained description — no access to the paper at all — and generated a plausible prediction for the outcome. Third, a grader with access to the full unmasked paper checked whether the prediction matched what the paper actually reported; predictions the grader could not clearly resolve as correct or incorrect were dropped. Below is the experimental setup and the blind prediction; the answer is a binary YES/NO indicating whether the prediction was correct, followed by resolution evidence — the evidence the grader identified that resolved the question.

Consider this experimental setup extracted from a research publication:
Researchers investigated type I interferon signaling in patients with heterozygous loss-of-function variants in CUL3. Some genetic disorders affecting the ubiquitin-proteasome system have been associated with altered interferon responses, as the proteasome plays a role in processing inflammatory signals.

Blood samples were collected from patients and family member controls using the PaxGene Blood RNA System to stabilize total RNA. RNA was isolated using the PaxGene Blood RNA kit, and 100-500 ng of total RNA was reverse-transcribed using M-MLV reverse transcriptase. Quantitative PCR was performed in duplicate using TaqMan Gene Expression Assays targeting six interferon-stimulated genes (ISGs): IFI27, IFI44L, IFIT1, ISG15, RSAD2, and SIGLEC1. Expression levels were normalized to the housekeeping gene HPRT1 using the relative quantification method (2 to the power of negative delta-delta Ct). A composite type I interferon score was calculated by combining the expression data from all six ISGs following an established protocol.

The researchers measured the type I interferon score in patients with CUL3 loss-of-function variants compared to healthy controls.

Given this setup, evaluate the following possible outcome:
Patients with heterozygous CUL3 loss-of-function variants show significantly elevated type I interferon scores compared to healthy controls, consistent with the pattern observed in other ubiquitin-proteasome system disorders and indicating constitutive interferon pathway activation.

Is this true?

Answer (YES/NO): NO